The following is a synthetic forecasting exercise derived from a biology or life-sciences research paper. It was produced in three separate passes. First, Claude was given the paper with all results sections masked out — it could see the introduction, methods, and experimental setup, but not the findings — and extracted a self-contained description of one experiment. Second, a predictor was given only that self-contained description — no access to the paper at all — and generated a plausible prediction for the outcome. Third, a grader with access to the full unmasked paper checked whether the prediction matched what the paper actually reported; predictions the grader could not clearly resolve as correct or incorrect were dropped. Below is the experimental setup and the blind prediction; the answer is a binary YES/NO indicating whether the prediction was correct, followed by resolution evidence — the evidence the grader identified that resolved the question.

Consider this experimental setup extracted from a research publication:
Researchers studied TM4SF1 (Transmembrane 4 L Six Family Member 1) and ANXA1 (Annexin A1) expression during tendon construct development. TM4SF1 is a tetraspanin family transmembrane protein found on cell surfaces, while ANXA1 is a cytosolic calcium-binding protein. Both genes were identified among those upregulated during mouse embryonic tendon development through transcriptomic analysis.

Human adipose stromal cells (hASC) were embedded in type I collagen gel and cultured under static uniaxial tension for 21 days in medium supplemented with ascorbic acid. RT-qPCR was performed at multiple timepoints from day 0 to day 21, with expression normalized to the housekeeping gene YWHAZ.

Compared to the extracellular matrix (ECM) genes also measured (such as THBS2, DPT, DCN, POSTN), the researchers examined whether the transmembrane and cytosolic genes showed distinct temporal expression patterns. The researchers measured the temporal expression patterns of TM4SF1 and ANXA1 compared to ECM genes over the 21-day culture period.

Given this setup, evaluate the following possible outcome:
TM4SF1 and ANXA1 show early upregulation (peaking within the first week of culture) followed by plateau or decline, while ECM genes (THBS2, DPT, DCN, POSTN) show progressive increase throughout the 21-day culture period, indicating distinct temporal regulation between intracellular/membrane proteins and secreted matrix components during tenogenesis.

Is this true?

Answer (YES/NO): NO